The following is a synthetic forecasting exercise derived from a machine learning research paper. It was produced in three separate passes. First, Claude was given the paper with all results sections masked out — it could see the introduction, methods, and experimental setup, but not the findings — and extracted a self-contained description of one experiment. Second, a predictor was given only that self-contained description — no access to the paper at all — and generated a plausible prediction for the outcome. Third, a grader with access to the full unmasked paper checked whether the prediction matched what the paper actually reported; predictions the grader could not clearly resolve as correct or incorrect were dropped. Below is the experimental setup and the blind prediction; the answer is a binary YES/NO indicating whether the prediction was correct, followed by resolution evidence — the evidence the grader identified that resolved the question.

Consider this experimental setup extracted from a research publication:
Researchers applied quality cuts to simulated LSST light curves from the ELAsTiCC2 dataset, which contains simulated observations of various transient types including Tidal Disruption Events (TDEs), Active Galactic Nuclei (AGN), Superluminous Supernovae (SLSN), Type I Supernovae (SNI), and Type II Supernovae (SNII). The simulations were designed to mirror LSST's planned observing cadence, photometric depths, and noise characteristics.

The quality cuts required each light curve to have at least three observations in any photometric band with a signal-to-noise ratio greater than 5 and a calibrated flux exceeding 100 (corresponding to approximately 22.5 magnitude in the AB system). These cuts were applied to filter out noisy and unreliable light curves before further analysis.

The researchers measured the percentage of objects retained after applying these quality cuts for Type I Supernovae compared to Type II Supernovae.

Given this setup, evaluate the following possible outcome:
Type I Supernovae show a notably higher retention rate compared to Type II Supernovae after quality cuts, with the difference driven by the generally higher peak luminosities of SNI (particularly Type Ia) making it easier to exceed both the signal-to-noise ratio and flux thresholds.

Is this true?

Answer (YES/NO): YES